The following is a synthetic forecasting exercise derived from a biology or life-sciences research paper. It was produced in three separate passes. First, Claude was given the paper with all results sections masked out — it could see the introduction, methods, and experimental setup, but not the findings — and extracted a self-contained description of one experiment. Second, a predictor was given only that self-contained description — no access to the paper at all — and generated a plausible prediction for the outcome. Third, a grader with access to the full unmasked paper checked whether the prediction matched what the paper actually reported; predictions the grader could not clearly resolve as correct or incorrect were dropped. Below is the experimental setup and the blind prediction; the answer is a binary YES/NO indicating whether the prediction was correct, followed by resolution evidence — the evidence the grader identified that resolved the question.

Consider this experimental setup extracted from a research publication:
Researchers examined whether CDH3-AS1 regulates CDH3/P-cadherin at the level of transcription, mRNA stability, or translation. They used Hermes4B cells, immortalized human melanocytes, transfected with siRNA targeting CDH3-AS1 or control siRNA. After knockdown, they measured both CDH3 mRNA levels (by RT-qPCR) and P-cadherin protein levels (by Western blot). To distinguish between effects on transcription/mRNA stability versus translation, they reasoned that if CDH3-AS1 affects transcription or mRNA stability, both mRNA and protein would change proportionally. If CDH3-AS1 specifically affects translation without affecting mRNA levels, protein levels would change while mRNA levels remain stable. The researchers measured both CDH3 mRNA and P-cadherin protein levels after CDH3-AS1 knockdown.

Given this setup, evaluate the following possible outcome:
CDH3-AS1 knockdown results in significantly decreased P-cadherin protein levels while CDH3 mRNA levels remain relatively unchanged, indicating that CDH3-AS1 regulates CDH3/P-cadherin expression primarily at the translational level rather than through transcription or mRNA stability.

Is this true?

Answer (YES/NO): YES